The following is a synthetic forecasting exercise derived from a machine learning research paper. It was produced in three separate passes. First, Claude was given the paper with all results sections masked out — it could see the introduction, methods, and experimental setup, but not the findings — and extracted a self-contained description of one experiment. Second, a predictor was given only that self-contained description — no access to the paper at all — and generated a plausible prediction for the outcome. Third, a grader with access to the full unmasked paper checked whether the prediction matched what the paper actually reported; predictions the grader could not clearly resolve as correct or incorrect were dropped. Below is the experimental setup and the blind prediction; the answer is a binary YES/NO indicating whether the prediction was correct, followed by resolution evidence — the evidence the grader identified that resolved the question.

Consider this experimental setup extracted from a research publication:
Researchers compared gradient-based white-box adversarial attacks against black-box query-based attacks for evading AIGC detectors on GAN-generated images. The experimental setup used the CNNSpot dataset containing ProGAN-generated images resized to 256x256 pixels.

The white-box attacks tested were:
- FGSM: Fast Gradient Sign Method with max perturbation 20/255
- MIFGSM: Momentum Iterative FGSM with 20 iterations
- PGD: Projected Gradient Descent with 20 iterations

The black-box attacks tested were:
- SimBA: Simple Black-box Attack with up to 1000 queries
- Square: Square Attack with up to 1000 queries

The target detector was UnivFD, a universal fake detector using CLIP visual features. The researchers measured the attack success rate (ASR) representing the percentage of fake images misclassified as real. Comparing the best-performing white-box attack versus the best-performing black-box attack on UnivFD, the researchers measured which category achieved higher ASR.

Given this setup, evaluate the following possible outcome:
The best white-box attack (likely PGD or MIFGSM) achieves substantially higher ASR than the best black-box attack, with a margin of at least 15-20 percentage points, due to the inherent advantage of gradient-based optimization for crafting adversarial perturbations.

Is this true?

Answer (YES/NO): NO